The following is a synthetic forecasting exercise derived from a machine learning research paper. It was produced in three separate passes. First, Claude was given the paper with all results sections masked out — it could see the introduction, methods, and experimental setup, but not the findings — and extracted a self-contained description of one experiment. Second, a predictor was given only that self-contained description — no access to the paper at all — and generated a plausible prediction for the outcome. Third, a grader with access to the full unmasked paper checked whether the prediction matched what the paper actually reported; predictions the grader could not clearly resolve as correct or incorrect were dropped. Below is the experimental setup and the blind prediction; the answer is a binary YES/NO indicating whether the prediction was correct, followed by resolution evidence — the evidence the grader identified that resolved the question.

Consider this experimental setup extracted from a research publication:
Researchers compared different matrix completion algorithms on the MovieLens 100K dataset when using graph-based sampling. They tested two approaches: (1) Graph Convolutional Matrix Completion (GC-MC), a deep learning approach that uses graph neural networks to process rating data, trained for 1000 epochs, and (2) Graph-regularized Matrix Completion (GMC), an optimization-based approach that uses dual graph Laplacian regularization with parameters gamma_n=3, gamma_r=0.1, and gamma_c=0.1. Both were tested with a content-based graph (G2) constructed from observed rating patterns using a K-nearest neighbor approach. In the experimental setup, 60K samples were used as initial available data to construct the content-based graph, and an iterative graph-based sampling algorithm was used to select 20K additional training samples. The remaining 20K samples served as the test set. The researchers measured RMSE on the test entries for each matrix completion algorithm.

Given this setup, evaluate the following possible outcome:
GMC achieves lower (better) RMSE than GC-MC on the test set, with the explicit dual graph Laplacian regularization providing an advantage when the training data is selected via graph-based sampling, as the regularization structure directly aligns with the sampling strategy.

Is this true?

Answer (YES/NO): NO